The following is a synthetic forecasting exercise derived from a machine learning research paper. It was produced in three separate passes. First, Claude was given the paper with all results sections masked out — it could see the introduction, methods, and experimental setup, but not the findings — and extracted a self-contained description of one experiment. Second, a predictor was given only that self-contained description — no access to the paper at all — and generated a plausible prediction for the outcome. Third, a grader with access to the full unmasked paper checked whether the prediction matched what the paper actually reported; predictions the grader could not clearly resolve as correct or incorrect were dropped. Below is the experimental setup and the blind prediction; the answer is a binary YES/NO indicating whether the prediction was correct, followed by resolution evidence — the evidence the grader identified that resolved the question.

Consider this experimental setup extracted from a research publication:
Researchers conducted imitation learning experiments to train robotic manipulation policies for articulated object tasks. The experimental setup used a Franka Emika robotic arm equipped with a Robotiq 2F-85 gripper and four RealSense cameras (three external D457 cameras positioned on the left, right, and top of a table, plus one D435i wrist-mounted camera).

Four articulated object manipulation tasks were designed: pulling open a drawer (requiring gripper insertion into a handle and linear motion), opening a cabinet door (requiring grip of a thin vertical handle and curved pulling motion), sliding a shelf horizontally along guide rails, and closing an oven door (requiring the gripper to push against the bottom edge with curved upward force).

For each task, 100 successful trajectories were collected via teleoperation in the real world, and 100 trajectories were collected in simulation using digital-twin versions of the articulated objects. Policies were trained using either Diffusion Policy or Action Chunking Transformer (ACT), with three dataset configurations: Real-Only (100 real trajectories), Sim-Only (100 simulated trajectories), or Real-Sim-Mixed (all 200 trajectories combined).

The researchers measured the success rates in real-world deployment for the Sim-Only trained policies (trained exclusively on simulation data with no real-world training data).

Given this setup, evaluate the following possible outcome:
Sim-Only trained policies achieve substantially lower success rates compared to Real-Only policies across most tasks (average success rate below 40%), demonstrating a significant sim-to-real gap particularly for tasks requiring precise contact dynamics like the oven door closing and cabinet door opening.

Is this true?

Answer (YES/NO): NO